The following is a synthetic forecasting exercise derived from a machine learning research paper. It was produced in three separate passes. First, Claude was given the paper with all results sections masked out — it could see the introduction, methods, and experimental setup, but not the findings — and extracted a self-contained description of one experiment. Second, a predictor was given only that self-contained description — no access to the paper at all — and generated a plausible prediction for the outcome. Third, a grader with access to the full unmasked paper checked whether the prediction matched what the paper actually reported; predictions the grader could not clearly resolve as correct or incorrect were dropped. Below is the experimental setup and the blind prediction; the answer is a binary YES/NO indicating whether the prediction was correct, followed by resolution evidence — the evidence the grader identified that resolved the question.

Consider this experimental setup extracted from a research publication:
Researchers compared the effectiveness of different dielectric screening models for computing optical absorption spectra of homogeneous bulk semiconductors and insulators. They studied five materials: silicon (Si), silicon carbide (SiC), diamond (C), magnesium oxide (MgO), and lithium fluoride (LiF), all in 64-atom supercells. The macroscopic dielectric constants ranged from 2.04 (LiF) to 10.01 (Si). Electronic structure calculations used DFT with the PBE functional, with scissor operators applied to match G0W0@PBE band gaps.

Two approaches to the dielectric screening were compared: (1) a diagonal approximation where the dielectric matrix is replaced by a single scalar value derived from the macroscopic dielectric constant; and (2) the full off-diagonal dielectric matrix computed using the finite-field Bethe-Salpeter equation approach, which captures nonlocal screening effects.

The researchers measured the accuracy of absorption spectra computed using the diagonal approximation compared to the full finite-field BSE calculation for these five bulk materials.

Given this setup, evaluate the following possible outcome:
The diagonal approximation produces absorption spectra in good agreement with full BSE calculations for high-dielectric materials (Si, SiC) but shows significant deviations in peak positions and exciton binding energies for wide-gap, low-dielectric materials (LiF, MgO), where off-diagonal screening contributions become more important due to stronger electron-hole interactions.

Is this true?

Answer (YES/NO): NO